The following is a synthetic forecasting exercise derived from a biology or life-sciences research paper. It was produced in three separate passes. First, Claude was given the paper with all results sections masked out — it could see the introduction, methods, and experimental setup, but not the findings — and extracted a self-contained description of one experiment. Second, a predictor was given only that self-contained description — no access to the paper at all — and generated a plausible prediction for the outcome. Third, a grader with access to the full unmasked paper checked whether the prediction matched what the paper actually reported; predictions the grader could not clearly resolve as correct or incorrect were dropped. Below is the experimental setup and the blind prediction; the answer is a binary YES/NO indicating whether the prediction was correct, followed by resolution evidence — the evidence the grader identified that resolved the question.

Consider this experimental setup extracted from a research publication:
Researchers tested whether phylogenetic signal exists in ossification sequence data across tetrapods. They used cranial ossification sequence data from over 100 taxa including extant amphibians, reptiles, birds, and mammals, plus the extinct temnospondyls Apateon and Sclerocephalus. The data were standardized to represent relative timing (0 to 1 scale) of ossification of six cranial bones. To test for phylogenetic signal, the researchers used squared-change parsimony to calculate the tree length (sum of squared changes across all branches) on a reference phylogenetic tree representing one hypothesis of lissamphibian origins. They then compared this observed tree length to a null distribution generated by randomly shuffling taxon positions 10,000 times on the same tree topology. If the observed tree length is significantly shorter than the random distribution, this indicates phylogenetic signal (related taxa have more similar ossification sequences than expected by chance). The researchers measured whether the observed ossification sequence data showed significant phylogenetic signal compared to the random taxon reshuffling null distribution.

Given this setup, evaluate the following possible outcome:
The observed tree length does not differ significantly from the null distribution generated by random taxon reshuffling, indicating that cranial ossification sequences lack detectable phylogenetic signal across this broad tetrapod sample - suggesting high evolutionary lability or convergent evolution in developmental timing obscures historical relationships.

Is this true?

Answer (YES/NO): NO